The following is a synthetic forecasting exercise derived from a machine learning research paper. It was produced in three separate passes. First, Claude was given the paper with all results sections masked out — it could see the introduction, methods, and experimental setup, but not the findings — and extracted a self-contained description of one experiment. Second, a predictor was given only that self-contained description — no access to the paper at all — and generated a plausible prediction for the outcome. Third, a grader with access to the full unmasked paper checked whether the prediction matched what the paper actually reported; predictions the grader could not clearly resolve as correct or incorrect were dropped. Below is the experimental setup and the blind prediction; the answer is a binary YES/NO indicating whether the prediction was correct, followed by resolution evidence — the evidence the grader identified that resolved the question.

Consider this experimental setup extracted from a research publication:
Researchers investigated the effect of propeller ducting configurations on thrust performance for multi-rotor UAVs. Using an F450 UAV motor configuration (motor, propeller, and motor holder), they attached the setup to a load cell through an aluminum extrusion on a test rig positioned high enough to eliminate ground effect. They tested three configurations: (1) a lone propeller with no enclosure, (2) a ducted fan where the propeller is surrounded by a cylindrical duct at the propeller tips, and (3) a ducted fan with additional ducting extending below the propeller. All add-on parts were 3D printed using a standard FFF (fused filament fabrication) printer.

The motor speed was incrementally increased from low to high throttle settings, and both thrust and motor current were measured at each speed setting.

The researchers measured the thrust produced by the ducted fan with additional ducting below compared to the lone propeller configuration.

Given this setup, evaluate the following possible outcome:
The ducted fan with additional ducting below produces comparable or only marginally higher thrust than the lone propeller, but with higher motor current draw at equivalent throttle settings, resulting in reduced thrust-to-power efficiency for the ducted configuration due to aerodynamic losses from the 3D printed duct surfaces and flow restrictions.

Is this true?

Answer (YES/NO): NO